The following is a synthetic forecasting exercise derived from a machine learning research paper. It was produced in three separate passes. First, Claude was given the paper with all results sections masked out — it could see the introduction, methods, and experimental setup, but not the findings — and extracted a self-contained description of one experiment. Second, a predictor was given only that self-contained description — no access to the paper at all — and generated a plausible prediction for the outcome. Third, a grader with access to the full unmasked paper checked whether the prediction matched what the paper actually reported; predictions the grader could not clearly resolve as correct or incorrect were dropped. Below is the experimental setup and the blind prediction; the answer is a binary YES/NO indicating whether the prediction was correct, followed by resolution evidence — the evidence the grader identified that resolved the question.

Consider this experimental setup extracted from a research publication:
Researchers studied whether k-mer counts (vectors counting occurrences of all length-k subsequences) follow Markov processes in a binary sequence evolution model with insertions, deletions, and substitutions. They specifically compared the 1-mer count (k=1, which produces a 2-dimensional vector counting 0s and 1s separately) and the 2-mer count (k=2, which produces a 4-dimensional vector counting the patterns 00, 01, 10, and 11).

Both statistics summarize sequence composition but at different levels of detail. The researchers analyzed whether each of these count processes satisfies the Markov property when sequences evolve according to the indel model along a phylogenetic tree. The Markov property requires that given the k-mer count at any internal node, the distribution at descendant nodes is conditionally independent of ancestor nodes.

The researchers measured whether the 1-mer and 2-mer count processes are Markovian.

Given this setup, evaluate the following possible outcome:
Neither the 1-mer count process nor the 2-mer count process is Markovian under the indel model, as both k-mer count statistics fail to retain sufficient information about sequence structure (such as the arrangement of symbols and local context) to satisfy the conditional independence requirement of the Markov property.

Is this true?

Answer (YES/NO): NO